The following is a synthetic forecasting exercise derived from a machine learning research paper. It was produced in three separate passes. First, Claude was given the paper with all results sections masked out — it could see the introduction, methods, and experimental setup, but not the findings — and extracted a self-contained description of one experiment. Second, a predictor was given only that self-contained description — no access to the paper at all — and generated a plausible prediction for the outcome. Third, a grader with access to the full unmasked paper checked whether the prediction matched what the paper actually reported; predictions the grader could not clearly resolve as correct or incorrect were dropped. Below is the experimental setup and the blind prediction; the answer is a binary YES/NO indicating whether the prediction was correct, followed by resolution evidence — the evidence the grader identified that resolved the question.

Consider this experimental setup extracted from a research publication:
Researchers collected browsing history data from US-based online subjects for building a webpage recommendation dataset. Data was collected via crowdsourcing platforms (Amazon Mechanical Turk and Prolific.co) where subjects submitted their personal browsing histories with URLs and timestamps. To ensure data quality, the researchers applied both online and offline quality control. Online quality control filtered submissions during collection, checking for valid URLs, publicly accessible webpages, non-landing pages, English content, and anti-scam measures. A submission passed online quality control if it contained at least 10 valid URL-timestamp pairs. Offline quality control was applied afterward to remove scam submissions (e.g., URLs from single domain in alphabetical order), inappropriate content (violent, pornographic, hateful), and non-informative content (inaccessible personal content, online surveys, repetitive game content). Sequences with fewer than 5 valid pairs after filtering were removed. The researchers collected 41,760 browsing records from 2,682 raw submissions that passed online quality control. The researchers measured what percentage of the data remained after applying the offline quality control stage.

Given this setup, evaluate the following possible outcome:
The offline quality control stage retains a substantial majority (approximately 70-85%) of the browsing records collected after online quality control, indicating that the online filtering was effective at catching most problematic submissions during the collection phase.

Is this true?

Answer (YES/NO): NO